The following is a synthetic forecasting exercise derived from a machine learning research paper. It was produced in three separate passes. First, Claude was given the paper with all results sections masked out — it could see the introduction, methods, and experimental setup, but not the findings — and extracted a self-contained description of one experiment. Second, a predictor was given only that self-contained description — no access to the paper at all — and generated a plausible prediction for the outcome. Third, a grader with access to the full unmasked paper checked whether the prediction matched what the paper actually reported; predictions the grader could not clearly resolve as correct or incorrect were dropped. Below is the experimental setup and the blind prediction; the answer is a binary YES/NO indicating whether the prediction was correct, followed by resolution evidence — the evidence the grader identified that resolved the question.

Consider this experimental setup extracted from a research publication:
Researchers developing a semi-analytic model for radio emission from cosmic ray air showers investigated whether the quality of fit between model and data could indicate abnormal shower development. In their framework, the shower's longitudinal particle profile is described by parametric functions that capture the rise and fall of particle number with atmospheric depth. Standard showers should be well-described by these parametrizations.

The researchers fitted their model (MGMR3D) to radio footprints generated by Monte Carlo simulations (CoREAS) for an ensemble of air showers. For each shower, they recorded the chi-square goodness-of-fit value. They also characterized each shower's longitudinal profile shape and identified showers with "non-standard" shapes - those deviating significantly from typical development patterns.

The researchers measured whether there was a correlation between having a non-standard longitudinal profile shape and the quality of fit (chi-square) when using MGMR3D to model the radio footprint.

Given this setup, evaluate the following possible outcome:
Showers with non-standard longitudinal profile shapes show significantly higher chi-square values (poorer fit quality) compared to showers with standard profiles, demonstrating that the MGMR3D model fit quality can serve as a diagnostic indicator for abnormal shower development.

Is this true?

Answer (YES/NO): YES